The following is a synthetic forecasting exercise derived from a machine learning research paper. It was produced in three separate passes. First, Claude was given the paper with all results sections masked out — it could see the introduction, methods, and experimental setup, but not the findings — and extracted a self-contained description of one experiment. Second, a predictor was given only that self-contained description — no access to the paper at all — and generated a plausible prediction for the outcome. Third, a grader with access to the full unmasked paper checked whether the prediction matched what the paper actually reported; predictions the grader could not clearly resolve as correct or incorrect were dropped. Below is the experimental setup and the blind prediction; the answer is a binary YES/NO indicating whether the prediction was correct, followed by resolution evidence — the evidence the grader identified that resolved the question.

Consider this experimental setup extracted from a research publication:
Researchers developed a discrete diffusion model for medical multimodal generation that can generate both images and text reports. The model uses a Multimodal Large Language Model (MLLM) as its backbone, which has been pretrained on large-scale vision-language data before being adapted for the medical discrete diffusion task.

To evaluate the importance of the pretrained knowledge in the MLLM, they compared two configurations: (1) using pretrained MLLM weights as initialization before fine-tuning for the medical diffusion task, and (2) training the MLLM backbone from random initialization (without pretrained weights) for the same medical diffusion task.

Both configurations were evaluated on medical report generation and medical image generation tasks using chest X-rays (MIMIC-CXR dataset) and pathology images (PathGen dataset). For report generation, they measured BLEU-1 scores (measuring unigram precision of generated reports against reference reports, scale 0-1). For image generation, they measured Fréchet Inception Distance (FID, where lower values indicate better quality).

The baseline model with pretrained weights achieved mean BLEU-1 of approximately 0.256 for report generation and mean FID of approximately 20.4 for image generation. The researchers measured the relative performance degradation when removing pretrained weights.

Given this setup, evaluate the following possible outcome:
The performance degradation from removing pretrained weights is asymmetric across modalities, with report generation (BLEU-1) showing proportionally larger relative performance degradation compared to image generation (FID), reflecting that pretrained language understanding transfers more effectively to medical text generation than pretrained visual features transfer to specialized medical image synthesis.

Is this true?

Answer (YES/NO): NO